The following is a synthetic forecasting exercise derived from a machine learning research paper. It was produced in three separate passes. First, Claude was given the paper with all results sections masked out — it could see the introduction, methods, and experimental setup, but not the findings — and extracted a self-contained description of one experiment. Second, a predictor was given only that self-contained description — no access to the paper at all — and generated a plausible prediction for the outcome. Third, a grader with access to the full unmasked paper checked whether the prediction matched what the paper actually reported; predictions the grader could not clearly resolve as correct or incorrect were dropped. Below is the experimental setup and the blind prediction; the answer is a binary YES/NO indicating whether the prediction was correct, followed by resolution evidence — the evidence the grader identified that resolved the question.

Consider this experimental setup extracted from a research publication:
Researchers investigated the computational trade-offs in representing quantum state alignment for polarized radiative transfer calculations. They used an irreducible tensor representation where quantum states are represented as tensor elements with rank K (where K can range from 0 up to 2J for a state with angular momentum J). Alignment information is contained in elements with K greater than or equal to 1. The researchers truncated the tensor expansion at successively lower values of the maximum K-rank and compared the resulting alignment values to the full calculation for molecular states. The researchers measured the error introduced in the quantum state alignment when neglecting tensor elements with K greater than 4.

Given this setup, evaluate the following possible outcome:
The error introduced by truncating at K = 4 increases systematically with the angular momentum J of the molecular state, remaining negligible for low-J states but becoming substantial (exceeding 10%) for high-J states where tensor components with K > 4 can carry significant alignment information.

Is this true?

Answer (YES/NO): NO